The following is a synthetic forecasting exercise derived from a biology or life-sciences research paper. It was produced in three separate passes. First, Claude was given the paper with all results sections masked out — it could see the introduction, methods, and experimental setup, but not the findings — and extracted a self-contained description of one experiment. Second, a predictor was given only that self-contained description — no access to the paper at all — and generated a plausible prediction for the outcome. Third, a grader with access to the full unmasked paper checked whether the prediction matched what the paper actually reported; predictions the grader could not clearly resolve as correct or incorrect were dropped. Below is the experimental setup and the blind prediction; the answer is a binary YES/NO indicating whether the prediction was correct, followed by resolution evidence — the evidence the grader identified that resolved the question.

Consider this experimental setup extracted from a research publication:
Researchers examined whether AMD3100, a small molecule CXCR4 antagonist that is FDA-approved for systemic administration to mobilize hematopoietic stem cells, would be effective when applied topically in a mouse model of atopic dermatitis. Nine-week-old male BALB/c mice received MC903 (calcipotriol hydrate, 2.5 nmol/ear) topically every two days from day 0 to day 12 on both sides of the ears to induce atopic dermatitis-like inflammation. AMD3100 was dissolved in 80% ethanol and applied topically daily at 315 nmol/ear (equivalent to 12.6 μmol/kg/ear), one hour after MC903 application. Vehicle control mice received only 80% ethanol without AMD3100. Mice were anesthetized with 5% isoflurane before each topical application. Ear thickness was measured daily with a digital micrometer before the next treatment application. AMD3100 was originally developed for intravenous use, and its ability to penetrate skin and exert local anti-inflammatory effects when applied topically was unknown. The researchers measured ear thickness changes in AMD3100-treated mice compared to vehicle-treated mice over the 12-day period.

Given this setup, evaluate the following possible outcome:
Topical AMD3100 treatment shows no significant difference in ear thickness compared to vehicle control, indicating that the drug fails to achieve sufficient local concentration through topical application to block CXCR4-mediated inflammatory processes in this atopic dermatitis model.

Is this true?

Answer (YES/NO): NO